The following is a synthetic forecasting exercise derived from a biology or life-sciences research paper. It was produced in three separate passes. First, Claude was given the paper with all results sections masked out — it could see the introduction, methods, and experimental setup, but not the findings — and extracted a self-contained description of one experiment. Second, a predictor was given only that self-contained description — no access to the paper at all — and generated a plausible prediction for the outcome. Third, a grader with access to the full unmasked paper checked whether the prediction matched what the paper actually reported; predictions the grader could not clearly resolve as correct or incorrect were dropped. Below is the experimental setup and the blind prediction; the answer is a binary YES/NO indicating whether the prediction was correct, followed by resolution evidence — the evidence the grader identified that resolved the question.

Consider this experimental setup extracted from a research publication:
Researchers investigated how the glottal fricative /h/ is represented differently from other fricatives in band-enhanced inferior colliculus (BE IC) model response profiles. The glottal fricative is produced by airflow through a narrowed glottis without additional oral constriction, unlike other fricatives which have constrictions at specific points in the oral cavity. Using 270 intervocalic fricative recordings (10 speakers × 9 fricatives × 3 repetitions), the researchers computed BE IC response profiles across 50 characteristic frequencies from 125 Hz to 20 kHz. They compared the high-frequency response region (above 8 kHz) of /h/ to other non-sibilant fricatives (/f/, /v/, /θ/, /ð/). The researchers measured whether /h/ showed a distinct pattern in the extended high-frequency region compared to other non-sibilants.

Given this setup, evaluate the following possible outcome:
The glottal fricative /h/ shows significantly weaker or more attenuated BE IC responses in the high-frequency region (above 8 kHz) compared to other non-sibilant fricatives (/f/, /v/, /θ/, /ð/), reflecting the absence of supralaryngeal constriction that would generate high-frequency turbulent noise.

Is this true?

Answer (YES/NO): YES